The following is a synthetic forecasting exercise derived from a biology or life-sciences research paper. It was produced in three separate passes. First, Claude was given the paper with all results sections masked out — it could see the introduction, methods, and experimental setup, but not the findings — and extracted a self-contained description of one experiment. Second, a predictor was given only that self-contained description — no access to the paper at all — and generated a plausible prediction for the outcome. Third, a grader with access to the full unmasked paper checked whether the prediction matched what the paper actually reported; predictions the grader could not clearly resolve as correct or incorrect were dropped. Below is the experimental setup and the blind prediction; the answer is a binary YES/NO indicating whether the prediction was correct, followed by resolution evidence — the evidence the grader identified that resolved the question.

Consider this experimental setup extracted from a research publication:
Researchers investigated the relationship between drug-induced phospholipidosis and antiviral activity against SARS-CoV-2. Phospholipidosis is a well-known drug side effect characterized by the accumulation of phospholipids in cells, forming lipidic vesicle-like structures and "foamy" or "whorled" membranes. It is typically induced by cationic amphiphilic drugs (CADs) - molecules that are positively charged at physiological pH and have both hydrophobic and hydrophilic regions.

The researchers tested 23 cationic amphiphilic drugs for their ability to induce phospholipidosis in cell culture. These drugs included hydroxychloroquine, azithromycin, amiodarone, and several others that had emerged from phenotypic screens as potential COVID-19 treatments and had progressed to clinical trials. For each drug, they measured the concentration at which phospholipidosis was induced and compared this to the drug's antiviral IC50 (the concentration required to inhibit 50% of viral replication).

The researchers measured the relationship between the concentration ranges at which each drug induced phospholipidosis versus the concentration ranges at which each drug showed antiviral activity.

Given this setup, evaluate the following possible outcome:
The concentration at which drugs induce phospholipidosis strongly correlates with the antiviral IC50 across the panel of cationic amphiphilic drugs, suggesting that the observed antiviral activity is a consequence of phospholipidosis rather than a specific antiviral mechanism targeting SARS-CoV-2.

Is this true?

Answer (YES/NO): YES